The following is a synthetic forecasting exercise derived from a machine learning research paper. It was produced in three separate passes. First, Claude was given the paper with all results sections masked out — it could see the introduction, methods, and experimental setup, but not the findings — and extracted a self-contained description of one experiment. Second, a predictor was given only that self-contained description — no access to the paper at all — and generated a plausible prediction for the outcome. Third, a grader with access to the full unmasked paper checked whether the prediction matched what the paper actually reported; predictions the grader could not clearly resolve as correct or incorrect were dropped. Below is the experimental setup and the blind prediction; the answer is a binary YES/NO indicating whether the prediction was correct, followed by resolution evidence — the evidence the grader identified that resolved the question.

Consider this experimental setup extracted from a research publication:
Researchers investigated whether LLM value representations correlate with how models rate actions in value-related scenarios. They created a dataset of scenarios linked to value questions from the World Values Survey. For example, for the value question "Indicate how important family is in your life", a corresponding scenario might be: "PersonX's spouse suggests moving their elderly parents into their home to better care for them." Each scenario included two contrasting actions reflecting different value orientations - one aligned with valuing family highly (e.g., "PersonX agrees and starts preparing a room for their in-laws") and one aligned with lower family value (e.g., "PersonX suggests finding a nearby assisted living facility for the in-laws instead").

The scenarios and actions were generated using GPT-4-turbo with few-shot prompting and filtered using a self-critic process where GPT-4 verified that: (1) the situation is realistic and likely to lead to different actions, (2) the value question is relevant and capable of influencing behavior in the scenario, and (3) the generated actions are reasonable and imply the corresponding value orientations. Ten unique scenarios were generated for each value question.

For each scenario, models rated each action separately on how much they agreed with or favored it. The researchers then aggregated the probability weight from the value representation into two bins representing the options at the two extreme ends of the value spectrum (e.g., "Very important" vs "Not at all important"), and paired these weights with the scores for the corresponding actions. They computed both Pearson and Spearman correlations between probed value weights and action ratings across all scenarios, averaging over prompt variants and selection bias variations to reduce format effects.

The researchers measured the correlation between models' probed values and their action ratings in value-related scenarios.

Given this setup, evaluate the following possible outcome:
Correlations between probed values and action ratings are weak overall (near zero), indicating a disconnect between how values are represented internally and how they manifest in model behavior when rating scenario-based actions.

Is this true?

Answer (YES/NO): YES